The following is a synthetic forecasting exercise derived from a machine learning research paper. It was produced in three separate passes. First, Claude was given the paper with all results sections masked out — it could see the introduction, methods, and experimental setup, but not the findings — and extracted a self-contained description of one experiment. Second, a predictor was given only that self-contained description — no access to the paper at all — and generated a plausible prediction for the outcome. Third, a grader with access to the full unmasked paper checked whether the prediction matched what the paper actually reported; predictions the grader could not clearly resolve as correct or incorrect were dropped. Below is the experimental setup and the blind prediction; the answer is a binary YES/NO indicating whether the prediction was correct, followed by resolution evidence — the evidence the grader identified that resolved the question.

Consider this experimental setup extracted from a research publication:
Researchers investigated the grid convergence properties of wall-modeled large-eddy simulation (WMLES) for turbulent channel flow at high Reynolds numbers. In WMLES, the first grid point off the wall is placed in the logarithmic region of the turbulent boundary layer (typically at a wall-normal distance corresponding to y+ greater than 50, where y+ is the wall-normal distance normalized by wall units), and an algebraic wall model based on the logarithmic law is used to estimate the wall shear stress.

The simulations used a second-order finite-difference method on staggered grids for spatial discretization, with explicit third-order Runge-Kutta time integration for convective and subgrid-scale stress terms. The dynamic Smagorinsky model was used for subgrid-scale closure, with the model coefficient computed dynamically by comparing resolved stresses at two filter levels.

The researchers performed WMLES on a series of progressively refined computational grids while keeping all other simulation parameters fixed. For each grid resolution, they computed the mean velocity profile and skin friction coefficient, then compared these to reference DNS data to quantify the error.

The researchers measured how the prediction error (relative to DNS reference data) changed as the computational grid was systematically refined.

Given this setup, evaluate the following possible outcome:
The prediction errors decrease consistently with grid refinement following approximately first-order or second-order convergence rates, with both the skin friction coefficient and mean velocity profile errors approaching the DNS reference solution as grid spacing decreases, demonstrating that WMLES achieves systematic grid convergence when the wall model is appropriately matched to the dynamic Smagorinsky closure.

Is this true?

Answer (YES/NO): NO